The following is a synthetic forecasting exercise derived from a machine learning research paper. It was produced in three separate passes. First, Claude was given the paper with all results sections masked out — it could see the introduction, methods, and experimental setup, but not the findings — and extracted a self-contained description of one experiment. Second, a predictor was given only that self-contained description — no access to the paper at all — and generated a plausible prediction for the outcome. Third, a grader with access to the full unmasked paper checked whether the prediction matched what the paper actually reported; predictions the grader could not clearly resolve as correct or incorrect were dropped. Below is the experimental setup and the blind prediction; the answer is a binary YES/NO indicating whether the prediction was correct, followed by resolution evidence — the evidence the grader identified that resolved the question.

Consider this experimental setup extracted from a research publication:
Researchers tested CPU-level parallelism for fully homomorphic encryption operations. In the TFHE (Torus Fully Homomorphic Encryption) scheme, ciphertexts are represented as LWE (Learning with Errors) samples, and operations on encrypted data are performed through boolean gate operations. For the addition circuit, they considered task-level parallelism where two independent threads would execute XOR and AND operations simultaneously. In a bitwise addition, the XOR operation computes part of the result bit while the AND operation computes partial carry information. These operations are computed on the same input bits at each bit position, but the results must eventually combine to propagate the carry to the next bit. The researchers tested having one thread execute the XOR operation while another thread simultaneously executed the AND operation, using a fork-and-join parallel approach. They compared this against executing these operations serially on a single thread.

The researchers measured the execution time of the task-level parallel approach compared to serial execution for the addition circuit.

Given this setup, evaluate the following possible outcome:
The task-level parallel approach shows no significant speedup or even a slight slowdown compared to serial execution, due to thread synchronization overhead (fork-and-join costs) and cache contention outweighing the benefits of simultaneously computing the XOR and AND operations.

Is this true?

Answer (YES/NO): YES